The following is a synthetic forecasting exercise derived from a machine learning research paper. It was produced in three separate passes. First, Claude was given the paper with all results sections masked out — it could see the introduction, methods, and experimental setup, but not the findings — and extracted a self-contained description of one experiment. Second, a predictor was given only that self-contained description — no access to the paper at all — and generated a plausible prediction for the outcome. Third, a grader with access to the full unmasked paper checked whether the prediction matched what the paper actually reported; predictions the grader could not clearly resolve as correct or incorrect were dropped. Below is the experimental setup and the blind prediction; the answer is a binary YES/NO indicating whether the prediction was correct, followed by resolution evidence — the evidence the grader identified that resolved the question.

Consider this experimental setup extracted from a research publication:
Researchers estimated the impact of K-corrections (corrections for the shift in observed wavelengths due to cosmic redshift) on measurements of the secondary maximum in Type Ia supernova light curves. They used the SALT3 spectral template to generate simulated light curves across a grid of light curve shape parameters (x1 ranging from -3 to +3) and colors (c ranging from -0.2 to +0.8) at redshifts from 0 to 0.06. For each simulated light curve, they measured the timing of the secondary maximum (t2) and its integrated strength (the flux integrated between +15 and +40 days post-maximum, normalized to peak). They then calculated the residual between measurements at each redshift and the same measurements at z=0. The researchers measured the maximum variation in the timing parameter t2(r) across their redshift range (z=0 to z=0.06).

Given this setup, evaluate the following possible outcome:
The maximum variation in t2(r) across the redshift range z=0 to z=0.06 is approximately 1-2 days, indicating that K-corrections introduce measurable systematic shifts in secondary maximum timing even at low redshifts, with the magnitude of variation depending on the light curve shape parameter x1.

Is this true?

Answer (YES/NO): NO